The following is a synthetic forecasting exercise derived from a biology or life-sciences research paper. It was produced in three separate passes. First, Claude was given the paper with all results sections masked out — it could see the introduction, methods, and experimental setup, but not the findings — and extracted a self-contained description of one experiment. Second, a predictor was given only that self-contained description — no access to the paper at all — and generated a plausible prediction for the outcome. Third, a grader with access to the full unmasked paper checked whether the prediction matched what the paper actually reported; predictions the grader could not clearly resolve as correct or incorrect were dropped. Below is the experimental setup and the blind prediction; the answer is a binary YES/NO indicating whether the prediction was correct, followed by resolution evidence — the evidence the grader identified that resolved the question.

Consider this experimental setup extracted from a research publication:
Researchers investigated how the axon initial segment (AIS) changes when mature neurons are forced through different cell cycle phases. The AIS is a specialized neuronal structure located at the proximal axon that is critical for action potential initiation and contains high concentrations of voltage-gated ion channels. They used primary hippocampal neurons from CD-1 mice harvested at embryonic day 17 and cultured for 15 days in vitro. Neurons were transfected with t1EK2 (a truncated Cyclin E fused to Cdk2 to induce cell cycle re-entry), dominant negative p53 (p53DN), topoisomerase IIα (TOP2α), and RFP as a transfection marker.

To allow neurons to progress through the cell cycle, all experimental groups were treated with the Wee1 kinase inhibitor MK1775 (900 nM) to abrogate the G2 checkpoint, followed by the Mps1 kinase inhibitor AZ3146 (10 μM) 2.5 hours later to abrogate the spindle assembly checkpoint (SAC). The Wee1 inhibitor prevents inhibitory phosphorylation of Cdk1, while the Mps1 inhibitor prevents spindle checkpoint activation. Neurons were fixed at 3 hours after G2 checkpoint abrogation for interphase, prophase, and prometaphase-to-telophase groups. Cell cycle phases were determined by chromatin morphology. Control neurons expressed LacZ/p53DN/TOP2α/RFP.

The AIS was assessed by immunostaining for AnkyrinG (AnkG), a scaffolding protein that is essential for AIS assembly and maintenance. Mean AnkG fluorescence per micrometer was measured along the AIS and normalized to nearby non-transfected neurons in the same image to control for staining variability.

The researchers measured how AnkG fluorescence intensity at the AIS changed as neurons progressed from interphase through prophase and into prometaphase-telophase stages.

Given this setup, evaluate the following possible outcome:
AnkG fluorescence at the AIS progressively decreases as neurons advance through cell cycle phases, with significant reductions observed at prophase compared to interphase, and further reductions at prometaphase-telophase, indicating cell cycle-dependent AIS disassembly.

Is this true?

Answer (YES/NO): NO